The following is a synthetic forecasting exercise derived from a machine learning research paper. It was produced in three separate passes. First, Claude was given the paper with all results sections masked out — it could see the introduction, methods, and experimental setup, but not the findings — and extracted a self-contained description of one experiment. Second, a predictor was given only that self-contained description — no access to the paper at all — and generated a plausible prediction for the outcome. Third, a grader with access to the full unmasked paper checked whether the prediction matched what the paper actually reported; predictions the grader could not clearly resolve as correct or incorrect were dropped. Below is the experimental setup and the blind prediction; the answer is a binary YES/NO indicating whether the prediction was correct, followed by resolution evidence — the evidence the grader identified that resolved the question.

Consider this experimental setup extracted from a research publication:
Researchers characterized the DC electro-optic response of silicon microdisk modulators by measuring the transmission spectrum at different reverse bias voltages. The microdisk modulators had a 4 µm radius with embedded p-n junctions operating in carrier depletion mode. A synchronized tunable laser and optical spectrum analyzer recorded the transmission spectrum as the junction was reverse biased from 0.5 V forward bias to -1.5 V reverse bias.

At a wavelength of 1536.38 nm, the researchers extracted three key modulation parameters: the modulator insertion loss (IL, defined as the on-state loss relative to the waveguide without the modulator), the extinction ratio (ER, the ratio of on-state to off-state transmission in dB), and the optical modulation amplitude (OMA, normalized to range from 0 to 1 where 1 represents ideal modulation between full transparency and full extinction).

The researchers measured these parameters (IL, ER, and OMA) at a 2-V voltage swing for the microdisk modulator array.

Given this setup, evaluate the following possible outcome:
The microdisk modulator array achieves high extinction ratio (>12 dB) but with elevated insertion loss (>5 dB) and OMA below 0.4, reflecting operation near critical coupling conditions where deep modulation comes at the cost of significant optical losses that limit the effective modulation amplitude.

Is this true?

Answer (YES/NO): NO